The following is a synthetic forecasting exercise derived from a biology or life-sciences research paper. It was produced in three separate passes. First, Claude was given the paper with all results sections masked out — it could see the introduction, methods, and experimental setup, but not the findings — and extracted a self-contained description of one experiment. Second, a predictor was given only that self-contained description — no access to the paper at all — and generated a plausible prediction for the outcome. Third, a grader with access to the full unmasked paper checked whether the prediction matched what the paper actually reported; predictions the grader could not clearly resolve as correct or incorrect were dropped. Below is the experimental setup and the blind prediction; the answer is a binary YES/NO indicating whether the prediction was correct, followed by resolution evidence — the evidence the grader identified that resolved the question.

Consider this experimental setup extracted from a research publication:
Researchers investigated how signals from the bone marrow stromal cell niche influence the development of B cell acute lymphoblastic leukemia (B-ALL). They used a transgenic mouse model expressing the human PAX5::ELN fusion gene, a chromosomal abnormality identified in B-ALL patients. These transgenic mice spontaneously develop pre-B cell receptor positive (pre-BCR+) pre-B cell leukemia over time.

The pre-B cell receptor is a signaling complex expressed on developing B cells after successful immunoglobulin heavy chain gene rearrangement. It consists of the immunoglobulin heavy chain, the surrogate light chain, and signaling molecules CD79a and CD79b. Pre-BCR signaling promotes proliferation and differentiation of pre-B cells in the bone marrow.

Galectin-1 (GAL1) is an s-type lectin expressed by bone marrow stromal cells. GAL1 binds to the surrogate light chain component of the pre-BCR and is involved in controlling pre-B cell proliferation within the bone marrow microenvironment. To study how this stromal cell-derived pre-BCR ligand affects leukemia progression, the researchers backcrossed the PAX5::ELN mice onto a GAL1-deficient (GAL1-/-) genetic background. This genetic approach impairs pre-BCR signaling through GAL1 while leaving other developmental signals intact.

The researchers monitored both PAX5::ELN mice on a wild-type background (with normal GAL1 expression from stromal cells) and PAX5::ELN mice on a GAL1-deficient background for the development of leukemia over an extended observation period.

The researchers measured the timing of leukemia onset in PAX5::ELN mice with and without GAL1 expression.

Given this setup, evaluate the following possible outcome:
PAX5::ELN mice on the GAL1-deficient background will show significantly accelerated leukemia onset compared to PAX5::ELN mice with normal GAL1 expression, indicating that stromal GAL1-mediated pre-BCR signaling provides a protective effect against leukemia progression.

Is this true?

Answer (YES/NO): NO